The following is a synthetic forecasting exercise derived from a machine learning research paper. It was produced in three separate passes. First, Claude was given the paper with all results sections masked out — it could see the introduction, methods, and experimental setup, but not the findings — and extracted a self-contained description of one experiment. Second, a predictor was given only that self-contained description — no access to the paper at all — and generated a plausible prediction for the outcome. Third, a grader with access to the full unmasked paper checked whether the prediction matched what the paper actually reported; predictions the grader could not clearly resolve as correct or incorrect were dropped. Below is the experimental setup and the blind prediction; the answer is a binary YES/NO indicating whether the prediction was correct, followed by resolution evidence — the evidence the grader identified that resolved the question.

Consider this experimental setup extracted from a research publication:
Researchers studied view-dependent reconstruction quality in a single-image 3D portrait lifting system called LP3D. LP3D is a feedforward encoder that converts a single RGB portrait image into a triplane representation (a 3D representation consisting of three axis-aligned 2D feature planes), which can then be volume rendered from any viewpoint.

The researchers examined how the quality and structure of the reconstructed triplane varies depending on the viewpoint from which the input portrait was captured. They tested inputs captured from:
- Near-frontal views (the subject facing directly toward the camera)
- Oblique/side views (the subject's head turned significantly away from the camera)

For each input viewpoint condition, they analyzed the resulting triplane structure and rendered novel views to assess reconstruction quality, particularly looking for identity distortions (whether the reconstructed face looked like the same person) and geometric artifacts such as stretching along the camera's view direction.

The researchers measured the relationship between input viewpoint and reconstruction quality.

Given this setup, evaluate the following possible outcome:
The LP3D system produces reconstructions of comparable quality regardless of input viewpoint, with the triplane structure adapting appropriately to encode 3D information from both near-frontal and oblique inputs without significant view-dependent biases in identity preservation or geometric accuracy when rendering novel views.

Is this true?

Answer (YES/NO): NO